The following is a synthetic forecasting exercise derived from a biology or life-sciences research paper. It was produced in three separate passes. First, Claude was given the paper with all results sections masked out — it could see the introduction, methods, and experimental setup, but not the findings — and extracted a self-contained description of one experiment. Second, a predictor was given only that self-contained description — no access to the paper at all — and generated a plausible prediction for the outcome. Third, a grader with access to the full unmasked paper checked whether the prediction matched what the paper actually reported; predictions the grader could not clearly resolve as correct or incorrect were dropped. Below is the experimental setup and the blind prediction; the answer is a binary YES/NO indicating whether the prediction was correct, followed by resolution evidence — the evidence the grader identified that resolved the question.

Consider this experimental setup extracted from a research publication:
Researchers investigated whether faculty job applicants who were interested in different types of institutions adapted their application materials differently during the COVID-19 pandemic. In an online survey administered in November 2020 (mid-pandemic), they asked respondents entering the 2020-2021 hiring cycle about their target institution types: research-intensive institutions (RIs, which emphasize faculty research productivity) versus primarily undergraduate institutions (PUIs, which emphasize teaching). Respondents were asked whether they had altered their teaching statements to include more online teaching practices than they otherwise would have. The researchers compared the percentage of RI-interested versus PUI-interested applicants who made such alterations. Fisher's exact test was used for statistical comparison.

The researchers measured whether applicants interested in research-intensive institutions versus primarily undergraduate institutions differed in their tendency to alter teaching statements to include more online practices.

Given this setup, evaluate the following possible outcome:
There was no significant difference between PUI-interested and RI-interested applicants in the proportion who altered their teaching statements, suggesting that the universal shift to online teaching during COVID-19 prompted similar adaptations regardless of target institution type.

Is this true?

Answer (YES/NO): YES